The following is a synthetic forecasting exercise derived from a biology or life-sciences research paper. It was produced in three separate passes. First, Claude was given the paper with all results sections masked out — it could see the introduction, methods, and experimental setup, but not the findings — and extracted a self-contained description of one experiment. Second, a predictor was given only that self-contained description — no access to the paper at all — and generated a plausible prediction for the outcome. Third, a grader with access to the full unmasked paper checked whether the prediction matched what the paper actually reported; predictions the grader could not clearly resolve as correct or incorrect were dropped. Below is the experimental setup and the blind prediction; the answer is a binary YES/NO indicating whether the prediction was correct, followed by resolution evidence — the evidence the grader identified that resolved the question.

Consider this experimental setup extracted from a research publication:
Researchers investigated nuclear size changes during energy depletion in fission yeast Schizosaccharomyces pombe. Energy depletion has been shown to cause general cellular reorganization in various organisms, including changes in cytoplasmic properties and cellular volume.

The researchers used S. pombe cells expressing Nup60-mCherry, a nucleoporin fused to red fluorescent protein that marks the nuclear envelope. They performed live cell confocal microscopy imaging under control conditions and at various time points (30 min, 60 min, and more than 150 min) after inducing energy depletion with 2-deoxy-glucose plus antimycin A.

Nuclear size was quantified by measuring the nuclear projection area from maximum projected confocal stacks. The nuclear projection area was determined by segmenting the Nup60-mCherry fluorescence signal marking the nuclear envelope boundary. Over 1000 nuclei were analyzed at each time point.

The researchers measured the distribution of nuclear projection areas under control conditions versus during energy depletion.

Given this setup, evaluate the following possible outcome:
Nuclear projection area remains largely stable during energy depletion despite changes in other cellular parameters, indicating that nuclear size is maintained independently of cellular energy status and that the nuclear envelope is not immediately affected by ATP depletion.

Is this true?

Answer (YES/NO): NO